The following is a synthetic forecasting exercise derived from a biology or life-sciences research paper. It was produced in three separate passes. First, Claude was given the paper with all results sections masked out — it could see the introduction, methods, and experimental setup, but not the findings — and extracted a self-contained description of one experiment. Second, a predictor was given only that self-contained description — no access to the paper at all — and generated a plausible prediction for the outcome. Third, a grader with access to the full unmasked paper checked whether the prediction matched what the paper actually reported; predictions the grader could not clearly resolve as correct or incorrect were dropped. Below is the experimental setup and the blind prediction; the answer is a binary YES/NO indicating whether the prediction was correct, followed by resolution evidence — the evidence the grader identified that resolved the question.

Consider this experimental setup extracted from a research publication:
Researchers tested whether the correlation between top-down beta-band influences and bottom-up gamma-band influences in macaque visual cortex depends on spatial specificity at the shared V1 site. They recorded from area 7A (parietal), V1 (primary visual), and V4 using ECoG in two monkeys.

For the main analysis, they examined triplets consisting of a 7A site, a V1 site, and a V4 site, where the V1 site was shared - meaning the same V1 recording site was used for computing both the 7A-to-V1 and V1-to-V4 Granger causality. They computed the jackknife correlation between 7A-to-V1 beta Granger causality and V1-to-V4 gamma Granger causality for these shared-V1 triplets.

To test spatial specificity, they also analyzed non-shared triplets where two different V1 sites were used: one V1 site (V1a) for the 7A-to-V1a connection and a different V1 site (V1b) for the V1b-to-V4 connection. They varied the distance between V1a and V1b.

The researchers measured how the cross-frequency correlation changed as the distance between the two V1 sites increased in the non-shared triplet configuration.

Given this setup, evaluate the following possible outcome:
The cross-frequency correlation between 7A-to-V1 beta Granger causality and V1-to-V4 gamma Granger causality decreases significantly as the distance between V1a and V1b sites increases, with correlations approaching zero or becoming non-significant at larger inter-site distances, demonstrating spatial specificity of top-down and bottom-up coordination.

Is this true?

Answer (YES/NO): YES